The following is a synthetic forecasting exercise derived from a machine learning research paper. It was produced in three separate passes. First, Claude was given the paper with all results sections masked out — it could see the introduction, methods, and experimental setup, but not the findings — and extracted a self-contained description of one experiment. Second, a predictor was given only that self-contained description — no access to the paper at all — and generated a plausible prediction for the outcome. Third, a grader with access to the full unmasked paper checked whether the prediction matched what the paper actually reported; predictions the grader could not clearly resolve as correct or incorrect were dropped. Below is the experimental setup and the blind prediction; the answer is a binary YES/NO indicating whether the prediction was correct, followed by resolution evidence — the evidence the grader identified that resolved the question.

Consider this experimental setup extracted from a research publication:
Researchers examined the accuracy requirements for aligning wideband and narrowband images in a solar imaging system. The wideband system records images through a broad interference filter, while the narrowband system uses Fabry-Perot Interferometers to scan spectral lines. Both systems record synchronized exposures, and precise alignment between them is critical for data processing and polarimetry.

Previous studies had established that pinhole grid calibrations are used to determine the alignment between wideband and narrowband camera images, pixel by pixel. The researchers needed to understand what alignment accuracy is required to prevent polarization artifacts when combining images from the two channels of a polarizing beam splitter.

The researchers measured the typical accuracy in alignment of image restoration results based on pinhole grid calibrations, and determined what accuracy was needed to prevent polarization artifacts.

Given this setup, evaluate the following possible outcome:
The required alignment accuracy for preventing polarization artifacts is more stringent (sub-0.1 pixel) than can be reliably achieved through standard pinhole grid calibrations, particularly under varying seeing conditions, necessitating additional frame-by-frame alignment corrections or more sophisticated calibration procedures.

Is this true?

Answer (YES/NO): NO